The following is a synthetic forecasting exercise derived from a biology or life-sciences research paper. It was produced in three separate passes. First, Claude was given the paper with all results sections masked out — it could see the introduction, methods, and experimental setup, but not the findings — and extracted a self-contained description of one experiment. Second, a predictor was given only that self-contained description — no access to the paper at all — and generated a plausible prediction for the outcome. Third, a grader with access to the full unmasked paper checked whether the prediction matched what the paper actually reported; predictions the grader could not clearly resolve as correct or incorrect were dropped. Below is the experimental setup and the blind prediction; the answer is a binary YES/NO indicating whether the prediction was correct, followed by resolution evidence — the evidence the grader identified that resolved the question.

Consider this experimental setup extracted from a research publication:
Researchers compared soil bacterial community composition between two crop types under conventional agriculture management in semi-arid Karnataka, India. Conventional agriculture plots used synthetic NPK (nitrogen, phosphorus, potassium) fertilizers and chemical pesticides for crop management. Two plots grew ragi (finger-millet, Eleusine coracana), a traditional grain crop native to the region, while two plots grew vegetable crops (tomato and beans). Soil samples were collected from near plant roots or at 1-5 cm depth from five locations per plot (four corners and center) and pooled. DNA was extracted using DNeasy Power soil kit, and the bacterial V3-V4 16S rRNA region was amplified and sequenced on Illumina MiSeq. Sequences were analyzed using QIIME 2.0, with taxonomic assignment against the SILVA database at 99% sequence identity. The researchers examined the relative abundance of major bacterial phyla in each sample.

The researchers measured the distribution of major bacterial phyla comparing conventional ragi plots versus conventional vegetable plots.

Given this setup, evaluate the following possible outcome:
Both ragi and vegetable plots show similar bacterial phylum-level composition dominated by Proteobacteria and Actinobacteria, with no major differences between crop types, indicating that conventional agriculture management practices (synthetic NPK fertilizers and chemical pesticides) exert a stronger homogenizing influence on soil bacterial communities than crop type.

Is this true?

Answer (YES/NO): NO